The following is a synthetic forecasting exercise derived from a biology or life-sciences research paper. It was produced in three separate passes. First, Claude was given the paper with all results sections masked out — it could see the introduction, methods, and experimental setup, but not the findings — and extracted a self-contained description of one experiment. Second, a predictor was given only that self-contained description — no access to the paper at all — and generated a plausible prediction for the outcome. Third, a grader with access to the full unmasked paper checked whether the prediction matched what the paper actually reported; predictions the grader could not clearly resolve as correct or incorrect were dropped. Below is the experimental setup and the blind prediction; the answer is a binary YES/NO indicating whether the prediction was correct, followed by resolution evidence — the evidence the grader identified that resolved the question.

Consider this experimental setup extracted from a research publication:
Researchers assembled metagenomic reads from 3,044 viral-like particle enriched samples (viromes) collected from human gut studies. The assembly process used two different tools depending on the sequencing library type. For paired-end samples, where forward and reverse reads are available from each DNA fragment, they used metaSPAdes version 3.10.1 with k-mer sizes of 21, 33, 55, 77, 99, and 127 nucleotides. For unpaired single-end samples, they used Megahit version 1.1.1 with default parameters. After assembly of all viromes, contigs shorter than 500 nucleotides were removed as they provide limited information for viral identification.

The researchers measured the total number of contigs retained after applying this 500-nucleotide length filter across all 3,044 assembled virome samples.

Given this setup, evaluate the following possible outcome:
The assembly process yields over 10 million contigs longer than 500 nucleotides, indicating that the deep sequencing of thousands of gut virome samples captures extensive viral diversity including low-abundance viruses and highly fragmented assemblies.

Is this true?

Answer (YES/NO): YES